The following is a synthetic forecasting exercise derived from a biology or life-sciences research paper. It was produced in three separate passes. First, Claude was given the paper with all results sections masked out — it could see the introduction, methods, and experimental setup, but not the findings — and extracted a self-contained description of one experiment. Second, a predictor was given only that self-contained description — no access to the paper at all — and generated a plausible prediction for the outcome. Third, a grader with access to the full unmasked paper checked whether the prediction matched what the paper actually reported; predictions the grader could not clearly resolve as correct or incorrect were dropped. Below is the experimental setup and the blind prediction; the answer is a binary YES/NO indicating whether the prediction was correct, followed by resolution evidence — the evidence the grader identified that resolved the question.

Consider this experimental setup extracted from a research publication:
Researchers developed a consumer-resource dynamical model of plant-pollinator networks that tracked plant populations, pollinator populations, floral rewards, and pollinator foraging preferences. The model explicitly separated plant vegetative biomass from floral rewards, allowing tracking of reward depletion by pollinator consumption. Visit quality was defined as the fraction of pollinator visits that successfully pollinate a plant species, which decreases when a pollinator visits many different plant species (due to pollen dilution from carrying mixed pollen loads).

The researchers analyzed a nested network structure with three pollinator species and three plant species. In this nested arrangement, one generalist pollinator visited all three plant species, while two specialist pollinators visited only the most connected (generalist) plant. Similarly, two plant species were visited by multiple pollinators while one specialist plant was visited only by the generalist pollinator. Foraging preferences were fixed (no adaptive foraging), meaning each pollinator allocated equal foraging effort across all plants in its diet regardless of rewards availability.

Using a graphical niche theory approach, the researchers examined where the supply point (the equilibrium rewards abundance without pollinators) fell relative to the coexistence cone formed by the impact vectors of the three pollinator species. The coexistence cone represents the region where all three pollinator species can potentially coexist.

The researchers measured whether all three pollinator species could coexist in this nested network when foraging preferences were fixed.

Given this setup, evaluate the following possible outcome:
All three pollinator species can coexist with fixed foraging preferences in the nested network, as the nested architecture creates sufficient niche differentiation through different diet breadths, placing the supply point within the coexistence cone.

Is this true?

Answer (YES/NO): NO